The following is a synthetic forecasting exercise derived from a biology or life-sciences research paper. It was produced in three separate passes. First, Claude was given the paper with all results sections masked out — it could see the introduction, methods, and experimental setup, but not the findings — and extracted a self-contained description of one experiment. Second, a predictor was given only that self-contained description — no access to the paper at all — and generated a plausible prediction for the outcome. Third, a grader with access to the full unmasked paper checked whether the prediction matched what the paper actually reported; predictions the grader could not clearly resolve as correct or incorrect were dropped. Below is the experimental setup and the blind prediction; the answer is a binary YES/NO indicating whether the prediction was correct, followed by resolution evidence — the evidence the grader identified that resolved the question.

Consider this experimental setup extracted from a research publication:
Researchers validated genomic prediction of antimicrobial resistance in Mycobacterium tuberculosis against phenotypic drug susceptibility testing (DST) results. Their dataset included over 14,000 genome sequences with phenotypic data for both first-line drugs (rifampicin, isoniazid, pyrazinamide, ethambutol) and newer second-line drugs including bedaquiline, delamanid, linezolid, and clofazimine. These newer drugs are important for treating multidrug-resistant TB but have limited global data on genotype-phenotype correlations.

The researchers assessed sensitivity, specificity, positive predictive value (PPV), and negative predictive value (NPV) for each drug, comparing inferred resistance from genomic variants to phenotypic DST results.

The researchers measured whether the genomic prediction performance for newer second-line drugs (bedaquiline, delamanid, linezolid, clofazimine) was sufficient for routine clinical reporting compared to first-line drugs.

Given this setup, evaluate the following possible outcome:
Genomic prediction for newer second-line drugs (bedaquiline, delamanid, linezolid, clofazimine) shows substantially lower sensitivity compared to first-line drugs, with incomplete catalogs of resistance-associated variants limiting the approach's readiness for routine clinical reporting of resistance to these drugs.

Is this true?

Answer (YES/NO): YES